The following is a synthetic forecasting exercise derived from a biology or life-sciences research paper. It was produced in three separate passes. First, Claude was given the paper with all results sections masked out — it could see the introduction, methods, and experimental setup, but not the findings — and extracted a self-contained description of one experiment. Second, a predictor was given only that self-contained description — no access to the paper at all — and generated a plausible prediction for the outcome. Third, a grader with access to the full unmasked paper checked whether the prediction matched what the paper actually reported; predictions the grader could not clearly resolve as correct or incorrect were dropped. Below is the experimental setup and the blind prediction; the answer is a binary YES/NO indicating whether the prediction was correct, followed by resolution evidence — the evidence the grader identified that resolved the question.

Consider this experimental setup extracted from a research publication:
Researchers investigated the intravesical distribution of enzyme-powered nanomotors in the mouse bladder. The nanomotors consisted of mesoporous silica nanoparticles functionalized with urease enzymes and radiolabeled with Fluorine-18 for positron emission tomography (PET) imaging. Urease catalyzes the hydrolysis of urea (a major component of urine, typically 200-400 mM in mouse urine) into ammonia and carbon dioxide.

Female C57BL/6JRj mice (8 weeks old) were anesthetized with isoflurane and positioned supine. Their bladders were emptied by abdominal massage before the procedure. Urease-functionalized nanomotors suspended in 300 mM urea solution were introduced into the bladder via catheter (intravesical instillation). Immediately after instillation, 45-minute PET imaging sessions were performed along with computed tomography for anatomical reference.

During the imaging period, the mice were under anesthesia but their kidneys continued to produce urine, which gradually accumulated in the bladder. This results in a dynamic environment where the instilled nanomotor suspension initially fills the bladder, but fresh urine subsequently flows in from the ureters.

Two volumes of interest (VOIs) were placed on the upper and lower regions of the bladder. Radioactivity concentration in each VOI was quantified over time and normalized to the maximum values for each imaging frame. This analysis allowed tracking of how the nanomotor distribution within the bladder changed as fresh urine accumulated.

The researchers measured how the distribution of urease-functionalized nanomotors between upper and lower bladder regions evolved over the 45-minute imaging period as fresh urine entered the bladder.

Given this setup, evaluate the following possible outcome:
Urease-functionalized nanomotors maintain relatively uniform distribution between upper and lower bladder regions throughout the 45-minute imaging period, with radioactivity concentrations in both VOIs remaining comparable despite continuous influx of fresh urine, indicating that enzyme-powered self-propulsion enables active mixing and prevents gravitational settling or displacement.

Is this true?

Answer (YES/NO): NO